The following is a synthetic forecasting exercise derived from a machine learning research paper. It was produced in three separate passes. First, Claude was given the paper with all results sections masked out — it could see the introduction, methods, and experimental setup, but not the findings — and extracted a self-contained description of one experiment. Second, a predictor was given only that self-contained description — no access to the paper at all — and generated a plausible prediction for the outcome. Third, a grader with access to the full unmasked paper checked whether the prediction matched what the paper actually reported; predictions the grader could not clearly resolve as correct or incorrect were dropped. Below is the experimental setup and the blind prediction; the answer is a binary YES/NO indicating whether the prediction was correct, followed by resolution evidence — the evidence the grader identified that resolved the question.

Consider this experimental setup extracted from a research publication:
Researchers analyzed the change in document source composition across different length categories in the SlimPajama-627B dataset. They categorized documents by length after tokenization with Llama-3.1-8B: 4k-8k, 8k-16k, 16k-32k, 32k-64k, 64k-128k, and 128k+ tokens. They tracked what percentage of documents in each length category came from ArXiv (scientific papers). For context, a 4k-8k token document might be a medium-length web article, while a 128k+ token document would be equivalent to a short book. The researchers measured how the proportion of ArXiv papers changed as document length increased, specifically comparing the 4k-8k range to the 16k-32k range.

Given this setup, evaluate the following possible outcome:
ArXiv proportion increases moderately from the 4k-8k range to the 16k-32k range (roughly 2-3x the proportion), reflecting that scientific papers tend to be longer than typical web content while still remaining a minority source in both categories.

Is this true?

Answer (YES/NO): NO